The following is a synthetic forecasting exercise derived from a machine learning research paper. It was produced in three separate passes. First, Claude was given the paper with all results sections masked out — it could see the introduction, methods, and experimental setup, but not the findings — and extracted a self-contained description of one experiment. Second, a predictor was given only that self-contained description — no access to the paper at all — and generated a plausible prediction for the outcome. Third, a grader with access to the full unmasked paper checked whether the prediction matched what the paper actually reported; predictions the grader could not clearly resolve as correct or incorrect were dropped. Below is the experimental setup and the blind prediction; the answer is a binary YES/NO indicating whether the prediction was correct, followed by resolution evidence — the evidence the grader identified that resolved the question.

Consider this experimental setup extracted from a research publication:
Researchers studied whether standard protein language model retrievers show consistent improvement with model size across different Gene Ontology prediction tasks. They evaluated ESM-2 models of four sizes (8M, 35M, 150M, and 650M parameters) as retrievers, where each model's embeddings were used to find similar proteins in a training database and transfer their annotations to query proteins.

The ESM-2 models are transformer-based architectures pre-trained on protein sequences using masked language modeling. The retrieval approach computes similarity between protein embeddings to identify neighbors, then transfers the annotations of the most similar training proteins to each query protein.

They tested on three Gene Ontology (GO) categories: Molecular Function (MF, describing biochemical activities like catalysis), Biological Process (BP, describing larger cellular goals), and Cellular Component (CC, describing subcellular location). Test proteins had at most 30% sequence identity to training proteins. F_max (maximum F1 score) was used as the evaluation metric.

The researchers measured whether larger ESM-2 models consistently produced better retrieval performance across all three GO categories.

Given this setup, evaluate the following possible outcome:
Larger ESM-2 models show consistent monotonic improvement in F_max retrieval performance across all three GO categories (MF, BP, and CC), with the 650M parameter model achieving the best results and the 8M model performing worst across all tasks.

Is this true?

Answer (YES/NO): NO